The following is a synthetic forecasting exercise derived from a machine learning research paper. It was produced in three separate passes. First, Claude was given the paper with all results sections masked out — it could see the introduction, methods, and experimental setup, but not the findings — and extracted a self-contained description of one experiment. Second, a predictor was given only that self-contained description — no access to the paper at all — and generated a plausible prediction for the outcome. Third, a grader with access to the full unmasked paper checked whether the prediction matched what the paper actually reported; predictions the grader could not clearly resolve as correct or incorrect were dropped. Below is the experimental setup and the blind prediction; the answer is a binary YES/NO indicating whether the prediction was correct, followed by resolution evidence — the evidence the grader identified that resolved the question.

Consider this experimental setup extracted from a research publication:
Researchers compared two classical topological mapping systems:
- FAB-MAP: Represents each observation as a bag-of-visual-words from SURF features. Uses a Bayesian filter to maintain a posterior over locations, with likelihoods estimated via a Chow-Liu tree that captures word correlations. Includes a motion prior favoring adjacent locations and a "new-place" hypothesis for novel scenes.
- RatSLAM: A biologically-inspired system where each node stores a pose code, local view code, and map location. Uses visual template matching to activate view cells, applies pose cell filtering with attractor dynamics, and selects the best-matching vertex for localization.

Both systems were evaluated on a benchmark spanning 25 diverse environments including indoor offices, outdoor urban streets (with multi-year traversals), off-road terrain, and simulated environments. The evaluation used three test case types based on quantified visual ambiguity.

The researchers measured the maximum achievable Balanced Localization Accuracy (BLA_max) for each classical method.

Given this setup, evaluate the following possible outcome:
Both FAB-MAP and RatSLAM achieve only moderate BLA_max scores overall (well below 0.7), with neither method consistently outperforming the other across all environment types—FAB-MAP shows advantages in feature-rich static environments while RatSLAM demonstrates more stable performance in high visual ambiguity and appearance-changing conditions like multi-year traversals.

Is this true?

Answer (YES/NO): NO